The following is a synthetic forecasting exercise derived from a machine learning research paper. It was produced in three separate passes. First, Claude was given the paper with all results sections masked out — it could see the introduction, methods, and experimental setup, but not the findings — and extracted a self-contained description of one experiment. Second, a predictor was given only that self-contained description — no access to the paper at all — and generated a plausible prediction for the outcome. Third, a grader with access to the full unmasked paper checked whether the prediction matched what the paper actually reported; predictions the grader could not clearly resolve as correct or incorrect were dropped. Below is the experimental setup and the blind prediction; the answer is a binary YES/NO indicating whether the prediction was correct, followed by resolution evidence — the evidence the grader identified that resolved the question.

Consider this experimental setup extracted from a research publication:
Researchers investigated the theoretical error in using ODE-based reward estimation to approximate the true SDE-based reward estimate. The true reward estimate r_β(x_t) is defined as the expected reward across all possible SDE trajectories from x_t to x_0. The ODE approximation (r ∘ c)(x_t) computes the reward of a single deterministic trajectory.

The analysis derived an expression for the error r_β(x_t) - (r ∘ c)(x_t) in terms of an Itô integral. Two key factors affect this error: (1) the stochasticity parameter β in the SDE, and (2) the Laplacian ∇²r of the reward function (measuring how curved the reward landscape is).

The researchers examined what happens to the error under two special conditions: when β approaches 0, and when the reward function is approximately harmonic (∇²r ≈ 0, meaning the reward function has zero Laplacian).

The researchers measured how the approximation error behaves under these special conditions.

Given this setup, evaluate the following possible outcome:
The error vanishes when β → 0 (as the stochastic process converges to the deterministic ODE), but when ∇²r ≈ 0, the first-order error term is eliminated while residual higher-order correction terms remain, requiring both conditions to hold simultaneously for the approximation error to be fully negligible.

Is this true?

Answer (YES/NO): NO